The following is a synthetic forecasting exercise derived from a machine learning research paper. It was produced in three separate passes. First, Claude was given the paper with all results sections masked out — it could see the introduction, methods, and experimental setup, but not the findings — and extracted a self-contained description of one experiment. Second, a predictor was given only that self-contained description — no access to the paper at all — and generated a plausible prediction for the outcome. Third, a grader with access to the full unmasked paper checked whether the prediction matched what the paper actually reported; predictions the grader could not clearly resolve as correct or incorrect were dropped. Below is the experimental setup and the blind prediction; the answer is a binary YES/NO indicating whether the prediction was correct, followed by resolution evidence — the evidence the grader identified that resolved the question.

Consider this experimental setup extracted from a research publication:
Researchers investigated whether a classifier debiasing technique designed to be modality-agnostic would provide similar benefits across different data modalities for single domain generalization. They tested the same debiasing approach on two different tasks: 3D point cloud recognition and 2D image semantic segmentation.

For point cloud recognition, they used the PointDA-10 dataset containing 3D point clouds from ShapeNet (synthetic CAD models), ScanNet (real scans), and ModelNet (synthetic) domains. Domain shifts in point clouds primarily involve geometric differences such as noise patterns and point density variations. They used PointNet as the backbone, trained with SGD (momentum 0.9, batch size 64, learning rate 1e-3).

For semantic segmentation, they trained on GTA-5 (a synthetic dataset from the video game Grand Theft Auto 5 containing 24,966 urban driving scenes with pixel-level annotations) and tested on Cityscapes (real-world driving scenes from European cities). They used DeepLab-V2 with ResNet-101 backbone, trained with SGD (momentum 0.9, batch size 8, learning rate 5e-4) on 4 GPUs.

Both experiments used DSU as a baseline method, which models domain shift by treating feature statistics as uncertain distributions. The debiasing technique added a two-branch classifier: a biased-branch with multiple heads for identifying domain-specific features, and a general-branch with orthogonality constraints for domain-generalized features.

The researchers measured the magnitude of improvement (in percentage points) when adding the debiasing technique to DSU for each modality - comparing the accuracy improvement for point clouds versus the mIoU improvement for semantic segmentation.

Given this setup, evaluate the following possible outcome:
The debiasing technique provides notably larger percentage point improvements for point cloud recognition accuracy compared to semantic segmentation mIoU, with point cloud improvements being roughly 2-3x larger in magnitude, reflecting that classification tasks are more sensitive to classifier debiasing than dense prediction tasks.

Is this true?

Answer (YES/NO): NO